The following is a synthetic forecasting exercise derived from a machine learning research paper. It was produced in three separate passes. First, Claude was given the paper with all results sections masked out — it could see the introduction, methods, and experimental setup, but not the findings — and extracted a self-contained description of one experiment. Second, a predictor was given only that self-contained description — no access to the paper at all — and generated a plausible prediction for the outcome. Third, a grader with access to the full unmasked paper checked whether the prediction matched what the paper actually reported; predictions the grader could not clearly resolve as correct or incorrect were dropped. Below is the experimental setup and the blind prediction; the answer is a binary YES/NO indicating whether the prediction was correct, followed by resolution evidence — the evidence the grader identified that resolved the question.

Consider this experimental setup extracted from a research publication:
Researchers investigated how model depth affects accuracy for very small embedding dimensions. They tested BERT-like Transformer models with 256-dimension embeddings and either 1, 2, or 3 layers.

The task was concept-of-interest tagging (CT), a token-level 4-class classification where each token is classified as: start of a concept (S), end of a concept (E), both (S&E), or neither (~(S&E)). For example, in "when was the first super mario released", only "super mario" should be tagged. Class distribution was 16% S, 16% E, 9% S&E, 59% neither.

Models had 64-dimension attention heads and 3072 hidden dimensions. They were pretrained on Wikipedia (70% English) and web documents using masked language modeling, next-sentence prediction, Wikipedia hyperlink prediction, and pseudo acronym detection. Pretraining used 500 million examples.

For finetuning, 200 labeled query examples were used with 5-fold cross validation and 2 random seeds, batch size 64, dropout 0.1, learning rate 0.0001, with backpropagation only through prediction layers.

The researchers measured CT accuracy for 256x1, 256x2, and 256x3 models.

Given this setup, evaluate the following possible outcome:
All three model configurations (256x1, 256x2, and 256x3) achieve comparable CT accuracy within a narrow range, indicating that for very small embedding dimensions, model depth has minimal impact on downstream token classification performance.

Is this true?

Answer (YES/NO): NO